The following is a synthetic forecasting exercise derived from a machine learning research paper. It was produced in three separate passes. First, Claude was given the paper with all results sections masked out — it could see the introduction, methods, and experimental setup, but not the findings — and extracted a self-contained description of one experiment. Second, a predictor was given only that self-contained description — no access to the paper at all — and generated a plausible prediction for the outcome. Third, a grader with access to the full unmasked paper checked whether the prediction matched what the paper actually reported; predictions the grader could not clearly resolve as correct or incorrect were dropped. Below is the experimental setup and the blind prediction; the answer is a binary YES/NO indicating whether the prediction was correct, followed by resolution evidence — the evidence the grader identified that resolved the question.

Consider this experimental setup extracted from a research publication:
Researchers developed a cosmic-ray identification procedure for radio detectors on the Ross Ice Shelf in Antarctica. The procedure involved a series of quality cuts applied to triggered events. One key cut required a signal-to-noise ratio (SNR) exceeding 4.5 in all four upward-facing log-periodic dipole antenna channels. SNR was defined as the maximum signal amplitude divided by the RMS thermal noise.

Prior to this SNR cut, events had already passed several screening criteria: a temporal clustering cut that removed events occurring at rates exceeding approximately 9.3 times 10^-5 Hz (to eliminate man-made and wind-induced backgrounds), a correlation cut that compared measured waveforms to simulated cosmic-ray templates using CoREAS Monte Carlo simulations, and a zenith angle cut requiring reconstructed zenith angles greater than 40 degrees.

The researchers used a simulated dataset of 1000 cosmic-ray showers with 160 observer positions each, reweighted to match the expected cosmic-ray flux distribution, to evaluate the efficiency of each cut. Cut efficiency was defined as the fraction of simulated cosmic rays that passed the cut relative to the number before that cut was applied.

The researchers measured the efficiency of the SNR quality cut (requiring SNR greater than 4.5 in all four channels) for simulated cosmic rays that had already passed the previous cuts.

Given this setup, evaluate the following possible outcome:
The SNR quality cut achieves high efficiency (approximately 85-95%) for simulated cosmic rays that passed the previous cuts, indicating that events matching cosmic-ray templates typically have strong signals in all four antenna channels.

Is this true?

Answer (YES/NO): NO